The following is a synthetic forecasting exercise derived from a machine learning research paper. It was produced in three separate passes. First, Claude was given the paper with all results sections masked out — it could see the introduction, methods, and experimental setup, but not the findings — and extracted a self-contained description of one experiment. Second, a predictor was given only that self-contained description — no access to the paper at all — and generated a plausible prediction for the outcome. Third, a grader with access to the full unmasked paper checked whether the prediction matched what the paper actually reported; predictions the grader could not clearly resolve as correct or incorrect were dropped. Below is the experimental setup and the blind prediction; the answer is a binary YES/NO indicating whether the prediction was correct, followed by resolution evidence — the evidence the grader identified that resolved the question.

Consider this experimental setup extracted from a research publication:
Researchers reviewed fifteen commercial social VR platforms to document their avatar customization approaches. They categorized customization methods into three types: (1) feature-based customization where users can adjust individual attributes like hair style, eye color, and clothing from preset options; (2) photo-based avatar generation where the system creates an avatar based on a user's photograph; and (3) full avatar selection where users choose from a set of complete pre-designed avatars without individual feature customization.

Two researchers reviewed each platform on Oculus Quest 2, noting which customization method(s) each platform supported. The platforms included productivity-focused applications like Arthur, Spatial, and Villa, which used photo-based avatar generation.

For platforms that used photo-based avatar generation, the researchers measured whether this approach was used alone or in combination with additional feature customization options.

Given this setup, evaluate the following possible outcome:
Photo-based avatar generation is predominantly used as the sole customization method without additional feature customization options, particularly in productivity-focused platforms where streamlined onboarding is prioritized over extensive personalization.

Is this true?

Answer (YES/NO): YES